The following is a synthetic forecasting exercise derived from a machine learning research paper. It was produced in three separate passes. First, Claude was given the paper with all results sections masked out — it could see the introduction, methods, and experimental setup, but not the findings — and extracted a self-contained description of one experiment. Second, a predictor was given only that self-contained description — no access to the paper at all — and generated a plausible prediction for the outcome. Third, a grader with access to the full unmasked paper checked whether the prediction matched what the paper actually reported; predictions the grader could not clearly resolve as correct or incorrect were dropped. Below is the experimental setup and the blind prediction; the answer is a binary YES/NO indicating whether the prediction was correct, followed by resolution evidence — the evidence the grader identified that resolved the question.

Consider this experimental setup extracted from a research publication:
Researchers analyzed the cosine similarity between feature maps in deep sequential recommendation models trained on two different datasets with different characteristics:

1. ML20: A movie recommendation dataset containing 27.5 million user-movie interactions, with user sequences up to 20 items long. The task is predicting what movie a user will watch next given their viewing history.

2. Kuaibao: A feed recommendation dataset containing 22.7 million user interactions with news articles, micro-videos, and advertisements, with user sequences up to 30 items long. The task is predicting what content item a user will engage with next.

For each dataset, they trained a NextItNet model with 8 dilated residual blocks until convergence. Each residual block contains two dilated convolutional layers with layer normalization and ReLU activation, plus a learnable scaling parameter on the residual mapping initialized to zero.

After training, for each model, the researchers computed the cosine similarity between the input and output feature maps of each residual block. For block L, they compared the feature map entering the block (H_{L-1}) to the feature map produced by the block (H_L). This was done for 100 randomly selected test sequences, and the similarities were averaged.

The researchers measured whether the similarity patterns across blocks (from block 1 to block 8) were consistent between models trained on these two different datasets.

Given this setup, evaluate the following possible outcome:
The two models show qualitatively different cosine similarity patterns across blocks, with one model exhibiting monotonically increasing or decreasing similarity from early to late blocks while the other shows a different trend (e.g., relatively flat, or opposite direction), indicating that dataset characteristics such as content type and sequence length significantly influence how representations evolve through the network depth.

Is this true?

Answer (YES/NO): NO